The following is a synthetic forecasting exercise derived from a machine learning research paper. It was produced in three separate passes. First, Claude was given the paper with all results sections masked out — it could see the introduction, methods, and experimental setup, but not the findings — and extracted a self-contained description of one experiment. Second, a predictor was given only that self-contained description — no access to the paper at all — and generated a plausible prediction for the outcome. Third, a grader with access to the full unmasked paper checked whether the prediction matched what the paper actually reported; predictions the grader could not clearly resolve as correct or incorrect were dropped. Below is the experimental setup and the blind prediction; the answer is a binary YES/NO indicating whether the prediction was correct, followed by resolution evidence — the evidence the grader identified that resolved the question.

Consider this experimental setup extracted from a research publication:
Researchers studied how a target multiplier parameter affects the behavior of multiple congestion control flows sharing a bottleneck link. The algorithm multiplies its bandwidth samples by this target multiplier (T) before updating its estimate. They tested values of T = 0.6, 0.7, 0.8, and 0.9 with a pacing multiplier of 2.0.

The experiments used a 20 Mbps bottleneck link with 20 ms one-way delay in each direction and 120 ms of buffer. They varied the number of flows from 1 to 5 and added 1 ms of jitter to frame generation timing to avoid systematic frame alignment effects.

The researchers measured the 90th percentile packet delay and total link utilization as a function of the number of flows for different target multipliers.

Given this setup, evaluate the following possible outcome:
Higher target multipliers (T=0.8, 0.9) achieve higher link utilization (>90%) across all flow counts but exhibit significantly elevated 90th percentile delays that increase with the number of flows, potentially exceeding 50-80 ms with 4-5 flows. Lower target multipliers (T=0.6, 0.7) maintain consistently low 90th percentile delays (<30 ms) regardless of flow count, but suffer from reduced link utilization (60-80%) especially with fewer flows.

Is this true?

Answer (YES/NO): NO